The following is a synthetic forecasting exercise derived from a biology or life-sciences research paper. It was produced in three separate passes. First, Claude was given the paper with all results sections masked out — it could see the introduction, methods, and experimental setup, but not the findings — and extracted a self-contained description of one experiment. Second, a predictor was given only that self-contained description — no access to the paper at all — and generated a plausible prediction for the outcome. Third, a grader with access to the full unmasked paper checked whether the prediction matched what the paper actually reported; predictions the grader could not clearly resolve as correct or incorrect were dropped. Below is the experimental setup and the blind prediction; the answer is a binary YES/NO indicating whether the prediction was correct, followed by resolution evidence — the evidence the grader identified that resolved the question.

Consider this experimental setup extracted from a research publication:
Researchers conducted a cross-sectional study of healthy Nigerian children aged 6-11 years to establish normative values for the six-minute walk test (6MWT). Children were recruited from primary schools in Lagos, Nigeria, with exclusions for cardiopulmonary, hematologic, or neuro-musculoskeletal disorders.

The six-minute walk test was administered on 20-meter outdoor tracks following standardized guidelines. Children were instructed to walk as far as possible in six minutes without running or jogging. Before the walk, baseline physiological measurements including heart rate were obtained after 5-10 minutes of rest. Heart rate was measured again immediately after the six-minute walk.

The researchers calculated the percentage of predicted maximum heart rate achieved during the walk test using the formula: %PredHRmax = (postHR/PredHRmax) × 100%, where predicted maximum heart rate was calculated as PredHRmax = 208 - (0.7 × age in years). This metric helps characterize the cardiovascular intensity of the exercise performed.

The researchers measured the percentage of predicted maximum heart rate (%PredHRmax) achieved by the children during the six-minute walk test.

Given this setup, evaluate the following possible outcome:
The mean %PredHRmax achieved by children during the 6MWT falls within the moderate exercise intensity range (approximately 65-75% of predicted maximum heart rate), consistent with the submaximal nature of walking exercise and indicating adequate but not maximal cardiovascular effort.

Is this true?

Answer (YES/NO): NO